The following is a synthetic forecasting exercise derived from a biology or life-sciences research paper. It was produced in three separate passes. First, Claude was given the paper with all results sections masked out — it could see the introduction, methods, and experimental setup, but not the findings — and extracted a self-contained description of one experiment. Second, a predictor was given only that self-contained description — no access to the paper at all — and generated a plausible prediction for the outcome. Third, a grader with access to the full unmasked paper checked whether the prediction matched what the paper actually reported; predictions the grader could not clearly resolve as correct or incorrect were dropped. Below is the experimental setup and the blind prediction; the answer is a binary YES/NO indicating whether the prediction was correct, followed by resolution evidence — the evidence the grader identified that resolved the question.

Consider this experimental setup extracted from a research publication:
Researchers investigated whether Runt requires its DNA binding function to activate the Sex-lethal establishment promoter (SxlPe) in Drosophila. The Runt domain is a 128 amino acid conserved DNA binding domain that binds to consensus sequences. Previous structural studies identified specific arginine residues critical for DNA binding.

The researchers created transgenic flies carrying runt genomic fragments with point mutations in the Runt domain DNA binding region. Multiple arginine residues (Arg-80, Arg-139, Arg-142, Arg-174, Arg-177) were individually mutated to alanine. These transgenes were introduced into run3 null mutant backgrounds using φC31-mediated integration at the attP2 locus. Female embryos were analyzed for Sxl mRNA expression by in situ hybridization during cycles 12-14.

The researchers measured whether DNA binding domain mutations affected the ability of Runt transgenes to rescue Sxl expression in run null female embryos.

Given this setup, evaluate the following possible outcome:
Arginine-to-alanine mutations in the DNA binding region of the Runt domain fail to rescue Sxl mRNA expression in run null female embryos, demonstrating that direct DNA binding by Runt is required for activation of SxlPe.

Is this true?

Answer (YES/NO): YES